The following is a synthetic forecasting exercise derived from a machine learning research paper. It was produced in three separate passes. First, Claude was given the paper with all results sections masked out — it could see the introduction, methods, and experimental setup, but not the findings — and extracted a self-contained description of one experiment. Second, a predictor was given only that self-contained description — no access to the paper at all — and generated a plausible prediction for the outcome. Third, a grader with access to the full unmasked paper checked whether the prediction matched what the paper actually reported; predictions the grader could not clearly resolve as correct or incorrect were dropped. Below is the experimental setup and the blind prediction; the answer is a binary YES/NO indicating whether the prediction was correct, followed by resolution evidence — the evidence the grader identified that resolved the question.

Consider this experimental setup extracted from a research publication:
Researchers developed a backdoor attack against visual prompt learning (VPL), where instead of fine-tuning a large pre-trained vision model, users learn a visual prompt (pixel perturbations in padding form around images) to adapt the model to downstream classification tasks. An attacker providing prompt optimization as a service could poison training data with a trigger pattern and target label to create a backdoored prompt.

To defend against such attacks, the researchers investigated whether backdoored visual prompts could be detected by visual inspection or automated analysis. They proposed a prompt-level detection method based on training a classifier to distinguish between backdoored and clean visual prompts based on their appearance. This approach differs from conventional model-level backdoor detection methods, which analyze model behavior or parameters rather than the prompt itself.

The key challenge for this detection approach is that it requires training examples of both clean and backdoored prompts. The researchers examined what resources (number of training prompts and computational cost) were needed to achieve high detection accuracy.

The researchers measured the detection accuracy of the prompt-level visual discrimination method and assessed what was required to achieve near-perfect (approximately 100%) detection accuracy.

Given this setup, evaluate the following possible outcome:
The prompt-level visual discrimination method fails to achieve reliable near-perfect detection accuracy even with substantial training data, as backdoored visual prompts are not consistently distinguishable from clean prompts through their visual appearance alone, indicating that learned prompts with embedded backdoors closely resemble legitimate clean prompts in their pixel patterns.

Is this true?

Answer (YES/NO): NO